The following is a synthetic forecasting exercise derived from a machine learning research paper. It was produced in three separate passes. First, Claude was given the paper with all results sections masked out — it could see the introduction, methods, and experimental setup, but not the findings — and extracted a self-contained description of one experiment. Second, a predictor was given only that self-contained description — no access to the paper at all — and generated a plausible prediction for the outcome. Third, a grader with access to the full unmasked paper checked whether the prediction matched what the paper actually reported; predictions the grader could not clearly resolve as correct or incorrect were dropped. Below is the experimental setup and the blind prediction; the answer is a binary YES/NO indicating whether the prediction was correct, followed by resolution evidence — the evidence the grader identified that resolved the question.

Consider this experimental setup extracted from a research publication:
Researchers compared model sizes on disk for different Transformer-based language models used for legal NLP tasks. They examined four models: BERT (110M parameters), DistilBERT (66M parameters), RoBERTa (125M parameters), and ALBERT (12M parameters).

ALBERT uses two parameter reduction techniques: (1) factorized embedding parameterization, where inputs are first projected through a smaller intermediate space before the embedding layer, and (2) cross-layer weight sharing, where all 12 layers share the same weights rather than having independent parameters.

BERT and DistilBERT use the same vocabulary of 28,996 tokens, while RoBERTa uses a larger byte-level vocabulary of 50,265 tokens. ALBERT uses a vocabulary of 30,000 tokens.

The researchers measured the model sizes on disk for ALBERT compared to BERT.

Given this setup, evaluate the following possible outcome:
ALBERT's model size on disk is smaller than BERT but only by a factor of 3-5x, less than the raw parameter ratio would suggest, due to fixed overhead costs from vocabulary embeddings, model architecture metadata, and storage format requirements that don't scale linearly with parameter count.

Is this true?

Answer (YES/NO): NO